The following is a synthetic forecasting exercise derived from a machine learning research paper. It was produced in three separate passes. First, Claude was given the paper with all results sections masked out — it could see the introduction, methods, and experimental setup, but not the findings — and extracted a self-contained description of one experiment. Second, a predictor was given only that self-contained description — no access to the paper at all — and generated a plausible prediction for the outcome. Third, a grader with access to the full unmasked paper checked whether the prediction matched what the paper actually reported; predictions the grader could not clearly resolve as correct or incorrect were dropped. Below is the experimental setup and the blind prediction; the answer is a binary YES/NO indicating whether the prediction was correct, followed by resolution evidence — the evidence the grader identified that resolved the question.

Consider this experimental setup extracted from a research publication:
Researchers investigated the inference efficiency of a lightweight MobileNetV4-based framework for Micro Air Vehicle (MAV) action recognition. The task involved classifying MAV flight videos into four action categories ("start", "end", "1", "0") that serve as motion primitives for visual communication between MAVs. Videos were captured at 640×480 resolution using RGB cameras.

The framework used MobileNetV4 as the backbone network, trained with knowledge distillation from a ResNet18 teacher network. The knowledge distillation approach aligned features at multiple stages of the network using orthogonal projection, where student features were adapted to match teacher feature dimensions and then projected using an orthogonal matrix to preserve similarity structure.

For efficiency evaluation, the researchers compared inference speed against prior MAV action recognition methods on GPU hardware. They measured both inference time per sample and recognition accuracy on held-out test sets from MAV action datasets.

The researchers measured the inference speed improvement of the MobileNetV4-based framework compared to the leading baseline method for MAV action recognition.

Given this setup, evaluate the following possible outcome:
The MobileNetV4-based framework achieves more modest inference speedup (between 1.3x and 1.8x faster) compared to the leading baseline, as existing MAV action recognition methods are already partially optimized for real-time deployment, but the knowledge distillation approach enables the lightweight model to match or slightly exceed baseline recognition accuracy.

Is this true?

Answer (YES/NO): NO